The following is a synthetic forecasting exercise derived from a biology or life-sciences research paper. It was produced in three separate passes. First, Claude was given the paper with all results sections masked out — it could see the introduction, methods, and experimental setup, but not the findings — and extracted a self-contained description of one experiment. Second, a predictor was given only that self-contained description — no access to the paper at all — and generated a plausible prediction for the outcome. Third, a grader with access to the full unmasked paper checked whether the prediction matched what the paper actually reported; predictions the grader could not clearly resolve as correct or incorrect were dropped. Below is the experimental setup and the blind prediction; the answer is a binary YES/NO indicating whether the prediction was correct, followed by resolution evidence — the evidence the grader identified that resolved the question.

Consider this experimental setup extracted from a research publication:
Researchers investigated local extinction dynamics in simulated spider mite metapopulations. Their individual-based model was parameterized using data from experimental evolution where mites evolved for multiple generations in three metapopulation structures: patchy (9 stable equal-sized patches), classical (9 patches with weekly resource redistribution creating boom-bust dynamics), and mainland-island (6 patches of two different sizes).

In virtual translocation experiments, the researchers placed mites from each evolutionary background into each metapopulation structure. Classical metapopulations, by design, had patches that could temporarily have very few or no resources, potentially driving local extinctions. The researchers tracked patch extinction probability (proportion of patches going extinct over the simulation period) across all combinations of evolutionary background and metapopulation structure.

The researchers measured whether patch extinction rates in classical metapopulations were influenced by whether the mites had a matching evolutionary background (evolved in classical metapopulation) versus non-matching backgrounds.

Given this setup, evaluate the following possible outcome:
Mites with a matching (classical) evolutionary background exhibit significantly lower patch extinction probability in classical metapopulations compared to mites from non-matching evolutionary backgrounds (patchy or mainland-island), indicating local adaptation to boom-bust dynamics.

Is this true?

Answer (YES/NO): NO